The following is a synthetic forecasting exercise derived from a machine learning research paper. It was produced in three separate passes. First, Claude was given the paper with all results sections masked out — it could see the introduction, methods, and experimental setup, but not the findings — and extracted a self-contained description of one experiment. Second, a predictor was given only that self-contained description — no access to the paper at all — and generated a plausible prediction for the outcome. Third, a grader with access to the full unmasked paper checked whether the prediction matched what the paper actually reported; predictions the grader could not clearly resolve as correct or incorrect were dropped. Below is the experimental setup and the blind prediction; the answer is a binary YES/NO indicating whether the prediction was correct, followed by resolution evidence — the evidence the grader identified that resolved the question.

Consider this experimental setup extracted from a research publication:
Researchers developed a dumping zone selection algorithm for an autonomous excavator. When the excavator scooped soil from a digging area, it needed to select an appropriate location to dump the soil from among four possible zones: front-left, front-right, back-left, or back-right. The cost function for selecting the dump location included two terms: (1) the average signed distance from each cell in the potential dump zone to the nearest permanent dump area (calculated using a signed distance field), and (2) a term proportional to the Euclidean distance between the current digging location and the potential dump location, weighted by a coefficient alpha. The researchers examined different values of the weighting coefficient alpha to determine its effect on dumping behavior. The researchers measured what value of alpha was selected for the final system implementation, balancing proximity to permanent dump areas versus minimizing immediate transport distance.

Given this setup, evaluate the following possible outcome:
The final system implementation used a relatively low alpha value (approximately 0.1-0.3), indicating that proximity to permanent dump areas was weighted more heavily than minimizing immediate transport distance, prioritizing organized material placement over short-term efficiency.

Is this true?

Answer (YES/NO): NO